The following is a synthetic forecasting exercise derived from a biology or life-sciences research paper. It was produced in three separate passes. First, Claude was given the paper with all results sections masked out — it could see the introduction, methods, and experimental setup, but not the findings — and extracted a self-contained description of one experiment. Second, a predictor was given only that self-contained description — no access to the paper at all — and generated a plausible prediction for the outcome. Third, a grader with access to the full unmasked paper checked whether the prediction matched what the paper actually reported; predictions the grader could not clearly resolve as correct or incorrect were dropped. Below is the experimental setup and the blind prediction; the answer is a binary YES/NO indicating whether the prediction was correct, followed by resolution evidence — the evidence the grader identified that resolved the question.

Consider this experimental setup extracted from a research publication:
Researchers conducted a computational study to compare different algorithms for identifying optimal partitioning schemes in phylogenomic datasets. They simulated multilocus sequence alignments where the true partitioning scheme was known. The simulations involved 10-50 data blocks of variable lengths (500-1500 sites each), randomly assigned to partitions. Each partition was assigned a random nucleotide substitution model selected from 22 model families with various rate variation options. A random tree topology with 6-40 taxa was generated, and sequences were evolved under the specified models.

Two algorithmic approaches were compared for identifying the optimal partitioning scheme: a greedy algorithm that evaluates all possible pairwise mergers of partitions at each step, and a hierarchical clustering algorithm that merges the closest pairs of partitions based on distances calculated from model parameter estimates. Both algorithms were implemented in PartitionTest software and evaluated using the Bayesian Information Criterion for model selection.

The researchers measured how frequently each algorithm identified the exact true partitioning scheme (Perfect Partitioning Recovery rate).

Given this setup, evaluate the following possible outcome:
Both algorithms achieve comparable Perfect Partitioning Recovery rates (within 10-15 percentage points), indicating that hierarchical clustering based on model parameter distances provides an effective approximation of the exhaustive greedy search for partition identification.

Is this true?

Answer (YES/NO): NO